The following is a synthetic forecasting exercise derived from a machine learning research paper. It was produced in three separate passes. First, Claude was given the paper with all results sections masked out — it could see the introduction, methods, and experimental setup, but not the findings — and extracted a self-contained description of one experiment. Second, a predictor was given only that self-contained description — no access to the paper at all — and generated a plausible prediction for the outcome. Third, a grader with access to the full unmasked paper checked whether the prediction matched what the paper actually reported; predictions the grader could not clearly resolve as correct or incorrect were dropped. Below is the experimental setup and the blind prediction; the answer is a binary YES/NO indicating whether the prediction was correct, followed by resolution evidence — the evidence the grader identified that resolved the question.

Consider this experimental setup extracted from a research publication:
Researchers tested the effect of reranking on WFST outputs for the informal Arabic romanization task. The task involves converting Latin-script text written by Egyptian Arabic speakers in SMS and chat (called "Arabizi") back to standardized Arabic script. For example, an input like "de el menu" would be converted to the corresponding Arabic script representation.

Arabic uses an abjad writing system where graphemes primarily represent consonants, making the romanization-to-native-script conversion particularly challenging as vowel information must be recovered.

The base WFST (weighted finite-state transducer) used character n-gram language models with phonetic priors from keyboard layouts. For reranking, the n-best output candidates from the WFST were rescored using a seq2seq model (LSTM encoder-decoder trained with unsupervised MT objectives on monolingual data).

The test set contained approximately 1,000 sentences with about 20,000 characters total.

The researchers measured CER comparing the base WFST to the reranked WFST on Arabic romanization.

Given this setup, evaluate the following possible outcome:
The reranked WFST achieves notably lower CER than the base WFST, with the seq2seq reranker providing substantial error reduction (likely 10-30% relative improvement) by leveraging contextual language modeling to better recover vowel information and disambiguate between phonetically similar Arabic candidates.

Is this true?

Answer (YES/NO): NO